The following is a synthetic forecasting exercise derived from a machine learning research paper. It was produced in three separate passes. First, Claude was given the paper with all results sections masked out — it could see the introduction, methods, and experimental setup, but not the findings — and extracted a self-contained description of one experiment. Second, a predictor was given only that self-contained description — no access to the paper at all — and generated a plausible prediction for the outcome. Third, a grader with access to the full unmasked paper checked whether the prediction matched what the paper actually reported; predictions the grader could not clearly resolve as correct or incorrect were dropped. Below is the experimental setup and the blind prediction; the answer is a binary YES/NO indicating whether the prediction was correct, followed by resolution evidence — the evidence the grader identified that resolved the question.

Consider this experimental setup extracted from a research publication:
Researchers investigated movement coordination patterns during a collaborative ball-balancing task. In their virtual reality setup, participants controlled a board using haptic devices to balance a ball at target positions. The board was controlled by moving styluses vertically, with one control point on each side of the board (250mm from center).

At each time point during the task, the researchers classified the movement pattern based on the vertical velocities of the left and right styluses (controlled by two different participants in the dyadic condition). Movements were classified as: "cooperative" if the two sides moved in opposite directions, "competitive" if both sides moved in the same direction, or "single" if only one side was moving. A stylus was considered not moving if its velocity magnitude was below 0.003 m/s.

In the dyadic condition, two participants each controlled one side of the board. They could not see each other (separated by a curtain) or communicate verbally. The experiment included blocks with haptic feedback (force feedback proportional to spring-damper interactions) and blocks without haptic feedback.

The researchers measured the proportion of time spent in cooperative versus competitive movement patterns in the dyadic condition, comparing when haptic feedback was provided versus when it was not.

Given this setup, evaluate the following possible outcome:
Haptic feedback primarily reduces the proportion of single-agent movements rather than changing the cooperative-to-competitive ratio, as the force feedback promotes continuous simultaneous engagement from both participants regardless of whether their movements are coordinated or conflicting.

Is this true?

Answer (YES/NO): NO